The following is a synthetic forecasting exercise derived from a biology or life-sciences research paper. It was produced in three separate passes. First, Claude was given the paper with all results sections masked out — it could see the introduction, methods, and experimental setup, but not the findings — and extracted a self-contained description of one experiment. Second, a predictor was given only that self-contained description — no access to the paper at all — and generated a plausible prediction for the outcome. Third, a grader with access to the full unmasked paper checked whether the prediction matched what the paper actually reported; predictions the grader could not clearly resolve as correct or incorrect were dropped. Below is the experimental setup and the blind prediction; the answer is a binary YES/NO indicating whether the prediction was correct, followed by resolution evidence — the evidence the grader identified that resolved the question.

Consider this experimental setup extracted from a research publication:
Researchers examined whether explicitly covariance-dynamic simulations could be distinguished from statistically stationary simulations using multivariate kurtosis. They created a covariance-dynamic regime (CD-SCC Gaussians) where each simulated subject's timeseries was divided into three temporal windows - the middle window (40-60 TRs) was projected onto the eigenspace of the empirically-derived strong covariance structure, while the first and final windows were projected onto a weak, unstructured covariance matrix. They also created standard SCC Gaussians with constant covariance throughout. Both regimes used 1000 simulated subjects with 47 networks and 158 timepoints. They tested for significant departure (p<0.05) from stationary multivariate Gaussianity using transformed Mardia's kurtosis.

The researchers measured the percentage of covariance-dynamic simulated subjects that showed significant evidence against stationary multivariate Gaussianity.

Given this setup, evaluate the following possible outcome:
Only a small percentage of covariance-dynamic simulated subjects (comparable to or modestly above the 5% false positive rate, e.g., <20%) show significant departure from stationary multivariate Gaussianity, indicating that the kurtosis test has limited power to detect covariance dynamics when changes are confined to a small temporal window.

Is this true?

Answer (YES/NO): YES